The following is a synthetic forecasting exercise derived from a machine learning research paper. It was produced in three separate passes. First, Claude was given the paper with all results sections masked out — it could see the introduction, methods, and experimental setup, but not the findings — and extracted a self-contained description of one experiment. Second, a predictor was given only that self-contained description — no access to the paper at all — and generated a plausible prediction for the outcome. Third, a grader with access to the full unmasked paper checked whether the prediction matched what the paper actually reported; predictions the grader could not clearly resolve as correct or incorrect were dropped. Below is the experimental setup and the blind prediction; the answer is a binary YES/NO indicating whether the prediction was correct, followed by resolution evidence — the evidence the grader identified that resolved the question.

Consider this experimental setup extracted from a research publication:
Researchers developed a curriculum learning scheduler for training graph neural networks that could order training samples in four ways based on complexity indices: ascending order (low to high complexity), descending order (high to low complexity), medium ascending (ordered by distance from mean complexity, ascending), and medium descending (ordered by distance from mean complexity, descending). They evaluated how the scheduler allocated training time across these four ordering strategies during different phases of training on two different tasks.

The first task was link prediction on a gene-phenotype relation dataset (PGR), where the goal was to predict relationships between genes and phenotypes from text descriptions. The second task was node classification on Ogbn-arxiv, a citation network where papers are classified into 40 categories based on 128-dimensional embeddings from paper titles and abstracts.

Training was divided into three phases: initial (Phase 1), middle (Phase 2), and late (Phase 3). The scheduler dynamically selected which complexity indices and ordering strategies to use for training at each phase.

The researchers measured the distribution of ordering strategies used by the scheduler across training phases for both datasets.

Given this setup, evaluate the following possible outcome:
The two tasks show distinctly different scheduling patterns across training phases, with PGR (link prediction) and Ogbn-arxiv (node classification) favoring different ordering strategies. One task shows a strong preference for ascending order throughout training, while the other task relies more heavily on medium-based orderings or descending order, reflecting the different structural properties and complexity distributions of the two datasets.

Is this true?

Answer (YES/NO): NO